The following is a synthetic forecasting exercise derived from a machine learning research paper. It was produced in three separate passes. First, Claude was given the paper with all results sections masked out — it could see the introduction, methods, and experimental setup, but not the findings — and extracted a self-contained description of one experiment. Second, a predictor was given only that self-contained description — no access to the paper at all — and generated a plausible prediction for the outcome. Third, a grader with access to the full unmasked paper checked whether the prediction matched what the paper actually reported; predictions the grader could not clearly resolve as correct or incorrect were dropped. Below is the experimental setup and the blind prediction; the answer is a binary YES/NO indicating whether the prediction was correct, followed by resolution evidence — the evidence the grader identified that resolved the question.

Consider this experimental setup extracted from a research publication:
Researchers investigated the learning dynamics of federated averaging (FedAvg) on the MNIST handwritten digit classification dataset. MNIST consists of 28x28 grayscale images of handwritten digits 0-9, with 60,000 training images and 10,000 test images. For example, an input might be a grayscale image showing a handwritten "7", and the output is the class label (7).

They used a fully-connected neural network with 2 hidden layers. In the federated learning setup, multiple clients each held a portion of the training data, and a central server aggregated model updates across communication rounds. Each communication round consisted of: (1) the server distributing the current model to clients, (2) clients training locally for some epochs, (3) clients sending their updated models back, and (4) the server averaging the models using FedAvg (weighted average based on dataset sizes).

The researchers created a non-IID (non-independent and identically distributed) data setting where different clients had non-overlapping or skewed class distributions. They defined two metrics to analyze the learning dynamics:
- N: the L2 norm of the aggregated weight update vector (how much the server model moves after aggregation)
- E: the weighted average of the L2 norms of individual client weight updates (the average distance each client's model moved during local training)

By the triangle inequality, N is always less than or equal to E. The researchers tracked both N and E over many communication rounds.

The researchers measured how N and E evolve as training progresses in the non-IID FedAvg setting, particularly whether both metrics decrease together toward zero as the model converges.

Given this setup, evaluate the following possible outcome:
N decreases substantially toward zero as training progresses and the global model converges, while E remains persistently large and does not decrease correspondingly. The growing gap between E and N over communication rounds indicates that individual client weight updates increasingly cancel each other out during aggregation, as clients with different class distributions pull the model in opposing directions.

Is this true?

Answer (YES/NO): YES